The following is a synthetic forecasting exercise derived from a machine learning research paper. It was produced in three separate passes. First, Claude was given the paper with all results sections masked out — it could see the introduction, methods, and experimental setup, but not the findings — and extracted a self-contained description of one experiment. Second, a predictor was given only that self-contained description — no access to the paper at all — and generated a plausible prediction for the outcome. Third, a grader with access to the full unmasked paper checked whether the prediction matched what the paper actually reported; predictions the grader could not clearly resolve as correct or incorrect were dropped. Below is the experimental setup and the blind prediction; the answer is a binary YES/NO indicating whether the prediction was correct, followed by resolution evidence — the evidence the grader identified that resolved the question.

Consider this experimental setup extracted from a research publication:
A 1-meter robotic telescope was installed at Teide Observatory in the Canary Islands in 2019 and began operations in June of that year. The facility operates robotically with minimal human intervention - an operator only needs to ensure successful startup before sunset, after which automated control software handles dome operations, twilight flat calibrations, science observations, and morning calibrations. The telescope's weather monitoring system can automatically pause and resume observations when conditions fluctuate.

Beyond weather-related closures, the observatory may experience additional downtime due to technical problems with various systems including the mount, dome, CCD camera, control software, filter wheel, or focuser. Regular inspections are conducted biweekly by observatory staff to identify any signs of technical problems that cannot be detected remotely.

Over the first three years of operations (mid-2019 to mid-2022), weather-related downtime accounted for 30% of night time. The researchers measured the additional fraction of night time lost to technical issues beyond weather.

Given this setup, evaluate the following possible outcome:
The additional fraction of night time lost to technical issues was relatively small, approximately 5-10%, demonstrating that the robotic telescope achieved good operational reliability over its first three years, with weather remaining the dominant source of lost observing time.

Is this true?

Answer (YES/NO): YES